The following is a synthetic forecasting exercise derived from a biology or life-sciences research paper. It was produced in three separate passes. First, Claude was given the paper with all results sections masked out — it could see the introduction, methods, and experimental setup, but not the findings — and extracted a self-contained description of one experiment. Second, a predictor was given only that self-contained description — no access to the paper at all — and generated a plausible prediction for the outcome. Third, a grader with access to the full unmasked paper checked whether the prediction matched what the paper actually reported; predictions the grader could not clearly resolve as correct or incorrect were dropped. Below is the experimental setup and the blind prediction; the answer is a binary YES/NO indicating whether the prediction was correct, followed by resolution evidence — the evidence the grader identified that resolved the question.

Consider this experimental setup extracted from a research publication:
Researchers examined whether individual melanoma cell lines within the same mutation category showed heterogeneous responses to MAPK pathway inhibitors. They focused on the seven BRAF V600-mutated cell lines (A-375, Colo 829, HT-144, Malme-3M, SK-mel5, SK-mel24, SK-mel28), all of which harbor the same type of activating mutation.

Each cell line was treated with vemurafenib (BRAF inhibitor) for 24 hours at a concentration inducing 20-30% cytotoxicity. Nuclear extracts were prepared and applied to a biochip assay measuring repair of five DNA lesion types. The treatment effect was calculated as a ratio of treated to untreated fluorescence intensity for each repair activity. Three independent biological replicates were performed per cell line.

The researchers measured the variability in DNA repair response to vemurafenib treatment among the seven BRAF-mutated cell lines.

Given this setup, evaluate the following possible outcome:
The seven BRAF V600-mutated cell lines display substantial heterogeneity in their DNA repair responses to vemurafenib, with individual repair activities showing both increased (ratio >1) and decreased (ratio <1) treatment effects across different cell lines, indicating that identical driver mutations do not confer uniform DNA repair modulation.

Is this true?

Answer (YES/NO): YES